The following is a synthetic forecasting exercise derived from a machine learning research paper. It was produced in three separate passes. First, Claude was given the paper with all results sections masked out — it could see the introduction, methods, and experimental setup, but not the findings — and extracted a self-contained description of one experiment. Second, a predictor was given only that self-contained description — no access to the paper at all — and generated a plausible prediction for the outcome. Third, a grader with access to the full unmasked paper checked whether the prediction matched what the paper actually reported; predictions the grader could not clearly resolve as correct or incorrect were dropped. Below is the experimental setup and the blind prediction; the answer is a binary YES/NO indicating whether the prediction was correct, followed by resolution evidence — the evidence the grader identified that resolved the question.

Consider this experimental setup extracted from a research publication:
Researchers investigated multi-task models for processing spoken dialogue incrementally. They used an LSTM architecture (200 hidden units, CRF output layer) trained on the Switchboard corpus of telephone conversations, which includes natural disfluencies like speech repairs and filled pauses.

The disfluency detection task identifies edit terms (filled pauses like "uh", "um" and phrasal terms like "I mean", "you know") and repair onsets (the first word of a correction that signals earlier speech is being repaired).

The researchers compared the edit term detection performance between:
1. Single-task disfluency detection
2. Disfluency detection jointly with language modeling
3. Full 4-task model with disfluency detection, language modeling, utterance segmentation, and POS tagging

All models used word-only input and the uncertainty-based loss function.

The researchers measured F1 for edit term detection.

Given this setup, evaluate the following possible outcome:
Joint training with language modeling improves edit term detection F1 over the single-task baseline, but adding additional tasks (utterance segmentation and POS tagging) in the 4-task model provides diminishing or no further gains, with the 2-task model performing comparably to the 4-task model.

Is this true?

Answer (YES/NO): YES